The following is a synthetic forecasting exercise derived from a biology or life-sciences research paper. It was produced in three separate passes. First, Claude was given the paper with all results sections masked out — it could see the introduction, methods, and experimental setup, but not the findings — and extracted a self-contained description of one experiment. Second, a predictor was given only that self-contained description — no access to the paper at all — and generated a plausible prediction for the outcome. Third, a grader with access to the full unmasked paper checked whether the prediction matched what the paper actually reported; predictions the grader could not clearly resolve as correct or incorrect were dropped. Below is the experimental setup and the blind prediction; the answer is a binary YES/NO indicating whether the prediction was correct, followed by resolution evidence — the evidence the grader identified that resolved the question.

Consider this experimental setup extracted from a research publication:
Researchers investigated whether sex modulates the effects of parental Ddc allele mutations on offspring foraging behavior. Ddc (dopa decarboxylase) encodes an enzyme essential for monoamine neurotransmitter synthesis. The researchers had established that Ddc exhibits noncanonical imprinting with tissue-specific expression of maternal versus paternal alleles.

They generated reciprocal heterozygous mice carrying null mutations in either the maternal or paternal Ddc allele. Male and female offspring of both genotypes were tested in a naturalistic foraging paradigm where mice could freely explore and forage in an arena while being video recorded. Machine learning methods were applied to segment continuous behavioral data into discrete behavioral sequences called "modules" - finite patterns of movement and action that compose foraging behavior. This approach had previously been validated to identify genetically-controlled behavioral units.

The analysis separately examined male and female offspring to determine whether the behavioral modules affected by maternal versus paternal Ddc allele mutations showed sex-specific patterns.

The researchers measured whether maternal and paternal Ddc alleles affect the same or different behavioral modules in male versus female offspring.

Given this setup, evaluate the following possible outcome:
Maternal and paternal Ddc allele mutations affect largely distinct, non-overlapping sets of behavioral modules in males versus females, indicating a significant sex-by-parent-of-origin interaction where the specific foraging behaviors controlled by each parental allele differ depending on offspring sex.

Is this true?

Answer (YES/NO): NO